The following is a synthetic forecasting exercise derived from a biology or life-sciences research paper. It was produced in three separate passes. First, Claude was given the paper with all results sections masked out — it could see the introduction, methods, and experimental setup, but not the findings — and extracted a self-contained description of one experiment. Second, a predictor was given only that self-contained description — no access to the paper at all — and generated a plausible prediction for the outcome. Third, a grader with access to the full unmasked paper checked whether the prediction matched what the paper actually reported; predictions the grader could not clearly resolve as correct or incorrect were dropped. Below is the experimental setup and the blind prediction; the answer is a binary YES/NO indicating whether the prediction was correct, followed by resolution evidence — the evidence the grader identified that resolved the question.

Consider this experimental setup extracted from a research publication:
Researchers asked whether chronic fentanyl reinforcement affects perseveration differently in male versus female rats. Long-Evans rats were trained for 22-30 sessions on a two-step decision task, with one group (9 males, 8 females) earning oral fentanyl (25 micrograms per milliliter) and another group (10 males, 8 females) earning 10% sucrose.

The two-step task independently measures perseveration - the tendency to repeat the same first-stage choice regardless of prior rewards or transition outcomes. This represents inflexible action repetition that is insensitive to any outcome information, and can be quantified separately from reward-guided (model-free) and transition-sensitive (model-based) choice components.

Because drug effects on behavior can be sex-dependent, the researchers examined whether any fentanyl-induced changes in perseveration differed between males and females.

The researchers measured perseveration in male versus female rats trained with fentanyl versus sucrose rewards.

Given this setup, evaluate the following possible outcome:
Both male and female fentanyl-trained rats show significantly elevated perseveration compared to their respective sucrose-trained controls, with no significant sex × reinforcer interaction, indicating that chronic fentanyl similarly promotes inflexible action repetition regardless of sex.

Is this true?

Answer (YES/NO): YES